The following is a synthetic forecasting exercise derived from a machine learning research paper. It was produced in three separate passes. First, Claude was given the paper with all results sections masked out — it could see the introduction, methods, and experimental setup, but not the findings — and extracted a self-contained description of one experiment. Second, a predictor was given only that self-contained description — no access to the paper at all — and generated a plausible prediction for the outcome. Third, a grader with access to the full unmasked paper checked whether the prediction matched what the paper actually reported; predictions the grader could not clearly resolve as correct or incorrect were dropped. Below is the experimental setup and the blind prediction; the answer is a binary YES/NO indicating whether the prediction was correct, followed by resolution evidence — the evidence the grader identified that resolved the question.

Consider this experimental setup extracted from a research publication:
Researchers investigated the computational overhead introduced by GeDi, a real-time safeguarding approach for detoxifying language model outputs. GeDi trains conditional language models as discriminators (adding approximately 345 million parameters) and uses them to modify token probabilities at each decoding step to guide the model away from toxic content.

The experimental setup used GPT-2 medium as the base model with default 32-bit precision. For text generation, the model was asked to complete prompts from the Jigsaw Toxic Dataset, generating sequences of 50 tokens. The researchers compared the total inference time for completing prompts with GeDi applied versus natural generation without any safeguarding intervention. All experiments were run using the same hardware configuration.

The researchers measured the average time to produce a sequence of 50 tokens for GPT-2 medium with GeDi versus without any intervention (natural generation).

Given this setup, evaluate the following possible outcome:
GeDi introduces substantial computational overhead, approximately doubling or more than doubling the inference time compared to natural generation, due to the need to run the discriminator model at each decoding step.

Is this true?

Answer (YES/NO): YES